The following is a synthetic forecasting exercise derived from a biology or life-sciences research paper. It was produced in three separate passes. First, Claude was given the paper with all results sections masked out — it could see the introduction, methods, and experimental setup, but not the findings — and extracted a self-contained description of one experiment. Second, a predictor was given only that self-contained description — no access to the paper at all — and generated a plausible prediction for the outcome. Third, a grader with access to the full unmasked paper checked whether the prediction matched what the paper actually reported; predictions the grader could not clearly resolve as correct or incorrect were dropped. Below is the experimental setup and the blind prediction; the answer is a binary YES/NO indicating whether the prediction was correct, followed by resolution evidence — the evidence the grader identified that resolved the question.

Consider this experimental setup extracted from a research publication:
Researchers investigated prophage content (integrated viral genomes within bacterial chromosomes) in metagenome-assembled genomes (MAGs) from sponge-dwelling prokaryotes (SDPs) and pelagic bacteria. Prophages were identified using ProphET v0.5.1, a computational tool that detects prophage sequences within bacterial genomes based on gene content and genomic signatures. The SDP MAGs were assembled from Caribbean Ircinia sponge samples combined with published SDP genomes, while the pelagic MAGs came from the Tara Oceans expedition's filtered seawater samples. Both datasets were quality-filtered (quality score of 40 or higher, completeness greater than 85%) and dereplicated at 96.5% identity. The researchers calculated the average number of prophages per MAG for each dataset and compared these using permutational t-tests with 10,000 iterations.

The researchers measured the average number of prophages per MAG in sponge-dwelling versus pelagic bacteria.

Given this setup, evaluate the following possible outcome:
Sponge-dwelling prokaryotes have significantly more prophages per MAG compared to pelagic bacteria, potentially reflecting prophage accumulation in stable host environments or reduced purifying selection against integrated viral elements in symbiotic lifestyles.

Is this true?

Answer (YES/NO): NO